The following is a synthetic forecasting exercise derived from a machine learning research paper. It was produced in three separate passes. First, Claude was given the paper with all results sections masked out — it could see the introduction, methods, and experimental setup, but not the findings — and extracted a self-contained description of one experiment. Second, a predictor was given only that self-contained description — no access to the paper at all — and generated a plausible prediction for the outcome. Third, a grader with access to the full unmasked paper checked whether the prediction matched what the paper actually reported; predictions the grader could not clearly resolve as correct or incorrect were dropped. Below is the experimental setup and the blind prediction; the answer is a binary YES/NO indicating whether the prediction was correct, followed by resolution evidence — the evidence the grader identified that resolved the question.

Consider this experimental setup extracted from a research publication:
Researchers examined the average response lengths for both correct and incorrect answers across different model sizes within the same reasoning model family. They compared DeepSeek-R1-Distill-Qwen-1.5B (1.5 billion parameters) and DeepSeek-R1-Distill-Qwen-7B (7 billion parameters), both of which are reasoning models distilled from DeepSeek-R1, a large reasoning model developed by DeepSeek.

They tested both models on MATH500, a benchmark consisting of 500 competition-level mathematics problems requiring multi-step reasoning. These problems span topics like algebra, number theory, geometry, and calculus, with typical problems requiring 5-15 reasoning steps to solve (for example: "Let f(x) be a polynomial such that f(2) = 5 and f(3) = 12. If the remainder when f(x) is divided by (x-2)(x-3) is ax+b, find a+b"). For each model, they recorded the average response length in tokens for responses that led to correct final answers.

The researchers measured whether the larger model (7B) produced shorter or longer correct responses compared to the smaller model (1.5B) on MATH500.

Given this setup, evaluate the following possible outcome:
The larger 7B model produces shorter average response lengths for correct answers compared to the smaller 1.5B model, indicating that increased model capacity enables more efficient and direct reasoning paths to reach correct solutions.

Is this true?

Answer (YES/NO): YES